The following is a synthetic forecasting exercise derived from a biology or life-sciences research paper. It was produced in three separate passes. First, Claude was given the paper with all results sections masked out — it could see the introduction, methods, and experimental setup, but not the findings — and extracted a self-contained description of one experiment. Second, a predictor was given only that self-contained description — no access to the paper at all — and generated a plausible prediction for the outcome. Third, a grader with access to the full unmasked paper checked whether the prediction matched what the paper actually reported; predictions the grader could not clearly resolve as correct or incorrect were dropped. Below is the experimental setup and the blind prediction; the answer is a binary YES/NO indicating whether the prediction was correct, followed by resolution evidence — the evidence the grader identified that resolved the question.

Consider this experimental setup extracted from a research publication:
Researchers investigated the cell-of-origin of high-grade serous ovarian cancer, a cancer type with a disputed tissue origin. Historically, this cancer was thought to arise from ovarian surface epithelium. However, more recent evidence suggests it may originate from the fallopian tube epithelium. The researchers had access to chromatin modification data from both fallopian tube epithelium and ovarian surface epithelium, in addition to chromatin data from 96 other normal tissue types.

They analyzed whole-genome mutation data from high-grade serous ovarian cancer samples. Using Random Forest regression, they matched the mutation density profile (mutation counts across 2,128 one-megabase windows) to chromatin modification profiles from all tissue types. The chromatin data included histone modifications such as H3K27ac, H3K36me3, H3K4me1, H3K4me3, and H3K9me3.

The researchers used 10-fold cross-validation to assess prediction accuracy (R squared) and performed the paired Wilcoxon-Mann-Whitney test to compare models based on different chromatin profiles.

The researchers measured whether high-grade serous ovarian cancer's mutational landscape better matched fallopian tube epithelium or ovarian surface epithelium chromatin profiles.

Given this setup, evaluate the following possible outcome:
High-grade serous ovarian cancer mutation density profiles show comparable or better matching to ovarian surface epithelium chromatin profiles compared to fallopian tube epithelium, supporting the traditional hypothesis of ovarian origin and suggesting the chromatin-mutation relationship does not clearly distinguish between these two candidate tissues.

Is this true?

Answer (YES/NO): NO